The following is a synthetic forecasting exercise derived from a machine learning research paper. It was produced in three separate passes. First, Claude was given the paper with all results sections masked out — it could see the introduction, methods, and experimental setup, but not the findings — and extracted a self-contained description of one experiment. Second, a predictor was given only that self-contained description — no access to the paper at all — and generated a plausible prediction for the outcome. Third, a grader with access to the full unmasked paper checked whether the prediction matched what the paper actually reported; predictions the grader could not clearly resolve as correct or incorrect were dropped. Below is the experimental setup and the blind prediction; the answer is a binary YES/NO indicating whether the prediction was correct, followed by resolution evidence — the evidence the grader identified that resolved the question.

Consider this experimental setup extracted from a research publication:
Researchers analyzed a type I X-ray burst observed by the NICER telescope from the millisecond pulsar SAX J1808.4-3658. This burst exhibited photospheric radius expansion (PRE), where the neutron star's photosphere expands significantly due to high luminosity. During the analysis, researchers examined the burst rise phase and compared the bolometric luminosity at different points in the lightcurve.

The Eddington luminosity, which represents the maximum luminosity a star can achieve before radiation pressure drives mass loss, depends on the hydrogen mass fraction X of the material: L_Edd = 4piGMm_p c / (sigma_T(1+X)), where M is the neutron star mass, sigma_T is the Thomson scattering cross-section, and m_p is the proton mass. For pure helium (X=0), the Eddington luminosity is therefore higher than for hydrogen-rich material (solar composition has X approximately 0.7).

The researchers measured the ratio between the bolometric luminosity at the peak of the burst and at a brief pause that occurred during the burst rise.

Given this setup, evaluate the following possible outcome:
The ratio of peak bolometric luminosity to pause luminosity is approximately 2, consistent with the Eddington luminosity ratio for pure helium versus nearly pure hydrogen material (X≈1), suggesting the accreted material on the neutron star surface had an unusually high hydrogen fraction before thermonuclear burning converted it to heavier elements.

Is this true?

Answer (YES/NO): NO